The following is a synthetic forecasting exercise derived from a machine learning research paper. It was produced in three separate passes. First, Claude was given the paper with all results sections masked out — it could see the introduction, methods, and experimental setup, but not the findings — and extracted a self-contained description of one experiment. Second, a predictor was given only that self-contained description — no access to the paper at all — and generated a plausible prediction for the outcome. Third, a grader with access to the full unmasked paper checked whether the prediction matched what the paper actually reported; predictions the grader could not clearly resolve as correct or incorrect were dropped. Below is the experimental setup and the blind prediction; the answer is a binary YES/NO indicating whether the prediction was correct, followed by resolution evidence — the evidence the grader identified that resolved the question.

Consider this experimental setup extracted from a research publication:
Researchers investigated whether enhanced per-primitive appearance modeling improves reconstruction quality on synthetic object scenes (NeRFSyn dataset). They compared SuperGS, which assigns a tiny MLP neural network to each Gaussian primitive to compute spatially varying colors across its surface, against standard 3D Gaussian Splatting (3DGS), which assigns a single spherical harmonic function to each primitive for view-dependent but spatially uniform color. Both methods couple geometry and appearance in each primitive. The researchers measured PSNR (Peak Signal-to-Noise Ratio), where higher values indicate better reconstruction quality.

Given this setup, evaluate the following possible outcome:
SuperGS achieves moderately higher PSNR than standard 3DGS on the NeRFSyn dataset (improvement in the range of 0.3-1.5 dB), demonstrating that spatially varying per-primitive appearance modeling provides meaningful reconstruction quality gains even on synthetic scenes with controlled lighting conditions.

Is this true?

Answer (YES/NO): YES